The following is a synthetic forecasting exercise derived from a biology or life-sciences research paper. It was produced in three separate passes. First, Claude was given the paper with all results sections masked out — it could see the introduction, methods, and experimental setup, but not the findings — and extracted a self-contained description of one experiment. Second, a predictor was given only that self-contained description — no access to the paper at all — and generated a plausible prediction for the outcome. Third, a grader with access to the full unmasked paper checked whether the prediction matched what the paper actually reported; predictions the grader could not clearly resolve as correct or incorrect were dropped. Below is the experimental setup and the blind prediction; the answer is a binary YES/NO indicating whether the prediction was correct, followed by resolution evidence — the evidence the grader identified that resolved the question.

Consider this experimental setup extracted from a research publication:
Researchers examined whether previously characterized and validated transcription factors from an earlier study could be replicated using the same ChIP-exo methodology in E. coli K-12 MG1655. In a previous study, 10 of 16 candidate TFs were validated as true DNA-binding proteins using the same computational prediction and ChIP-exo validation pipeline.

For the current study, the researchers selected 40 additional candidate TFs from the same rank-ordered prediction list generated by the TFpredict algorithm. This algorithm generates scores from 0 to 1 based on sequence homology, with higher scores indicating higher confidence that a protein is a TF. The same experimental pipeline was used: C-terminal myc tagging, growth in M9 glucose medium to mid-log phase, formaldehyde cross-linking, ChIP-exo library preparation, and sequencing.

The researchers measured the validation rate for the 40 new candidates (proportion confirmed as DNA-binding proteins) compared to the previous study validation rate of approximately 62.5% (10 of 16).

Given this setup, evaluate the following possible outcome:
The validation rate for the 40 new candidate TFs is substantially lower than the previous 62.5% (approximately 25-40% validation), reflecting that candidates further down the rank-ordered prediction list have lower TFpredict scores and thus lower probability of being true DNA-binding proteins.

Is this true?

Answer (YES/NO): NO